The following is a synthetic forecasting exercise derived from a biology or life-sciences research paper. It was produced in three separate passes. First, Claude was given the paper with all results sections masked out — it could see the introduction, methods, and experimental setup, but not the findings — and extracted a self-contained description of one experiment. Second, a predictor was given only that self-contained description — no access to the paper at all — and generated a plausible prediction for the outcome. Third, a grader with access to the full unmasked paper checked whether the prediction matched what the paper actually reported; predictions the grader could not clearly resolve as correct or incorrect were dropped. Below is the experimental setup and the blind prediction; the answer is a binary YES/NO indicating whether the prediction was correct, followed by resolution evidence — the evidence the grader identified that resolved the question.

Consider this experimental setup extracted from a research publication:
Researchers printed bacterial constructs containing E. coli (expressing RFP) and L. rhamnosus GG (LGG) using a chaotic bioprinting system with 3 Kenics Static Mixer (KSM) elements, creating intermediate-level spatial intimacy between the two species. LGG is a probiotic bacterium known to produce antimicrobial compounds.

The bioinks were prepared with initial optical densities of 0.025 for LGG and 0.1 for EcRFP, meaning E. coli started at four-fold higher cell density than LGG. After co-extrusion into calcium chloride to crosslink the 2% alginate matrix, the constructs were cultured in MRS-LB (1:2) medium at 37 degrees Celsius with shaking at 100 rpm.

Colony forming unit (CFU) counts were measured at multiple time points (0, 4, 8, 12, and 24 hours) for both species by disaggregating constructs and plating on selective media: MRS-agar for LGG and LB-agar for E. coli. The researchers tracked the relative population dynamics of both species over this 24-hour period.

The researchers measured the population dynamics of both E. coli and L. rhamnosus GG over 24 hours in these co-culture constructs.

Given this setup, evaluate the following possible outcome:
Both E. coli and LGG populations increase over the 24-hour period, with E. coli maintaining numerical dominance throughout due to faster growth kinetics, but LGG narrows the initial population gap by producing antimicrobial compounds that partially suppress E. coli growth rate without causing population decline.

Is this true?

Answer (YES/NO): NO